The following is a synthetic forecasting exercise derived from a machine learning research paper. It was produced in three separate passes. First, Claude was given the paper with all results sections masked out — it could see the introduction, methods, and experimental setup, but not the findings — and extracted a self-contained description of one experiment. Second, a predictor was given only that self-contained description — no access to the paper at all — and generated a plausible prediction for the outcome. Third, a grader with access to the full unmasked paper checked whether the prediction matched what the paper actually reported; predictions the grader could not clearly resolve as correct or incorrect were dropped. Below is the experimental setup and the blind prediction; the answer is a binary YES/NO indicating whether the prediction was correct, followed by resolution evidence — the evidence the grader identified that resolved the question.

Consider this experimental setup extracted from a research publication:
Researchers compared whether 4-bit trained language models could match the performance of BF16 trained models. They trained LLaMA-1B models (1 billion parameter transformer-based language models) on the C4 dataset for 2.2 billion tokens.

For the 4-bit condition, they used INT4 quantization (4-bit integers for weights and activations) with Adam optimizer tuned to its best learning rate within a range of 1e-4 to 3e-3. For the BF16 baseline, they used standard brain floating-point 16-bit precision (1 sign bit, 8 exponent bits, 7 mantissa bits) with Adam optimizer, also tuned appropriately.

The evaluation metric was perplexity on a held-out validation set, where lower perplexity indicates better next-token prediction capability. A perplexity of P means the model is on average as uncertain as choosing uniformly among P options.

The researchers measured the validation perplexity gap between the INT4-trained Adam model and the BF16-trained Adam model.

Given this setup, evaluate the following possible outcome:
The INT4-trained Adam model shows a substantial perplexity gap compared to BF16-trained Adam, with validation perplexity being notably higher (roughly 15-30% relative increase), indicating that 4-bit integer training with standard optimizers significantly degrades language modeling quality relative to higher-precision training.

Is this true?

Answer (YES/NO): NO